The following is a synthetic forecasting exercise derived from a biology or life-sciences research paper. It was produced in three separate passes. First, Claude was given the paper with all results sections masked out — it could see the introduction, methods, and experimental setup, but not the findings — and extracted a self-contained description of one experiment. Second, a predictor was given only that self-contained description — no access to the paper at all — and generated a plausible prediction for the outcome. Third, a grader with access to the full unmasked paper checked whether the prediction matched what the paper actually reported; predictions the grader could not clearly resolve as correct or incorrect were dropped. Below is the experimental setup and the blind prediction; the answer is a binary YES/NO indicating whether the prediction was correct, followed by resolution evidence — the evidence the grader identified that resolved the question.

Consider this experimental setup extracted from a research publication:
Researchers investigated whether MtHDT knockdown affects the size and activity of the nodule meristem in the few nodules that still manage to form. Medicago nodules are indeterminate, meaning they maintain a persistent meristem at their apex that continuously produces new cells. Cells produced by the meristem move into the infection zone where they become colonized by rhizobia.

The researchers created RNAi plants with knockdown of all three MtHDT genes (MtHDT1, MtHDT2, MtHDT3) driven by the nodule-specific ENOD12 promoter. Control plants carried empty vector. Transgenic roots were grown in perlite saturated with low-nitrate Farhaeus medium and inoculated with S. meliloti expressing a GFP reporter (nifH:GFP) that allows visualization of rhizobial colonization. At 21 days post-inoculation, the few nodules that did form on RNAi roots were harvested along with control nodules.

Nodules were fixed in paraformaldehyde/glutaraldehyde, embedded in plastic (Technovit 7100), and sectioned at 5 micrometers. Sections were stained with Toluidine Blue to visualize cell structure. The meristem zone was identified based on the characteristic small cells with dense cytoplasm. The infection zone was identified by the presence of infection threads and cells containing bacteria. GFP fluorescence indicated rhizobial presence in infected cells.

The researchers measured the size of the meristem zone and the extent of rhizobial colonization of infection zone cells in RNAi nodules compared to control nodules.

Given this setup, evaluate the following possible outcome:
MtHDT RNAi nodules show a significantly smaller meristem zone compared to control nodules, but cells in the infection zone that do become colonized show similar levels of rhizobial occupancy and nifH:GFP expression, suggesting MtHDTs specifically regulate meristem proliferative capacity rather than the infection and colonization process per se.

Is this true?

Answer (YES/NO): NO